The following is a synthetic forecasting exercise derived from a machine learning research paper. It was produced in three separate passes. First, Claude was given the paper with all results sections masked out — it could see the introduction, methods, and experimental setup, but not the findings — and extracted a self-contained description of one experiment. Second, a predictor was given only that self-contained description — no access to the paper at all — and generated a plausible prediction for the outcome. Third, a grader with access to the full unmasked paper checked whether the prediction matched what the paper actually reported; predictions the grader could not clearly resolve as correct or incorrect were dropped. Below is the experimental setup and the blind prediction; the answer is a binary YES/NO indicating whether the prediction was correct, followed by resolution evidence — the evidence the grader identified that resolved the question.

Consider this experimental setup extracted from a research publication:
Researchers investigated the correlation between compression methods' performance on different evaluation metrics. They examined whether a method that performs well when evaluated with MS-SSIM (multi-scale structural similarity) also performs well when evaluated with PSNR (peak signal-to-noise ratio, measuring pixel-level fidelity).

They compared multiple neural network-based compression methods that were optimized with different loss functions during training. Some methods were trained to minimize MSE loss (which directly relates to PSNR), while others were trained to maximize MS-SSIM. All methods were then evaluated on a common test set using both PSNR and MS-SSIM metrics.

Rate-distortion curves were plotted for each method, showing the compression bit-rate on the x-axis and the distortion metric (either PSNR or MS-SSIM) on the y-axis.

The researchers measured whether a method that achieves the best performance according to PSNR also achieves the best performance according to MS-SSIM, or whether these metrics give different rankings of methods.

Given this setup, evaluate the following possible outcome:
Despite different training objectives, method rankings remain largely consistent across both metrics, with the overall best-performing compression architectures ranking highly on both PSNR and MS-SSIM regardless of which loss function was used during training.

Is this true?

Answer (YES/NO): NO